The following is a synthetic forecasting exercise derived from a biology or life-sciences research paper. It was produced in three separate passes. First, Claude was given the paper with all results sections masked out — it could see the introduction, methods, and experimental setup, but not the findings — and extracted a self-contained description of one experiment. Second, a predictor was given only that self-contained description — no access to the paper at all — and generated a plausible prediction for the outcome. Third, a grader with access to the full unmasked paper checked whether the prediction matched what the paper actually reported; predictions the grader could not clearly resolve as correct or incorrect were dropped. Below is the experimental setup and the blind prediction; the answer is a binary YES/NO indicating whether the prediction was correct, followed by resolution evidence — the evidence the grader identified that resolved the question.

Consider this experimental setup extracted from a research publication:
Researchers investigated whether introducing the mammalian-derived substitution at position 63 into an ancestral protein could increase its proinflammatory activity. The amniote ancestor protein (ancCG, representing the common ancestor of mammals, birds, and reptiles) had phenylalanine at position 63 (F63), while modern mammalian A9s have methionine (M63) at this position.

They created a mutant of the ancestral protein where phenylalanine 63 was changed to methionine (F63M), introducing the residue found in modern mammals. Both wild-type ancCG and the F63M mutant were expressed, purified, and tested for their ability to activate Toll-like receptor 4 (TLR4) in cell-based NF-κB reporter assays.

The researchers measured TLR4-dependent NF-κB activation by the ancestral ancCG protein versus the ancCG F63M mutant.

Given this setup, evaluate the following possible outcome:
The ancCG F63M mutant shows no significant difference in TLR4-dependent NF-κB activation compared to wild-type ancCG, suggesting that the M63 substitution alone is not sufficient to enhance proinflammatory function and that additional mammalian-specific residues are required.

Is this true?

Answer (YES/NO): NO